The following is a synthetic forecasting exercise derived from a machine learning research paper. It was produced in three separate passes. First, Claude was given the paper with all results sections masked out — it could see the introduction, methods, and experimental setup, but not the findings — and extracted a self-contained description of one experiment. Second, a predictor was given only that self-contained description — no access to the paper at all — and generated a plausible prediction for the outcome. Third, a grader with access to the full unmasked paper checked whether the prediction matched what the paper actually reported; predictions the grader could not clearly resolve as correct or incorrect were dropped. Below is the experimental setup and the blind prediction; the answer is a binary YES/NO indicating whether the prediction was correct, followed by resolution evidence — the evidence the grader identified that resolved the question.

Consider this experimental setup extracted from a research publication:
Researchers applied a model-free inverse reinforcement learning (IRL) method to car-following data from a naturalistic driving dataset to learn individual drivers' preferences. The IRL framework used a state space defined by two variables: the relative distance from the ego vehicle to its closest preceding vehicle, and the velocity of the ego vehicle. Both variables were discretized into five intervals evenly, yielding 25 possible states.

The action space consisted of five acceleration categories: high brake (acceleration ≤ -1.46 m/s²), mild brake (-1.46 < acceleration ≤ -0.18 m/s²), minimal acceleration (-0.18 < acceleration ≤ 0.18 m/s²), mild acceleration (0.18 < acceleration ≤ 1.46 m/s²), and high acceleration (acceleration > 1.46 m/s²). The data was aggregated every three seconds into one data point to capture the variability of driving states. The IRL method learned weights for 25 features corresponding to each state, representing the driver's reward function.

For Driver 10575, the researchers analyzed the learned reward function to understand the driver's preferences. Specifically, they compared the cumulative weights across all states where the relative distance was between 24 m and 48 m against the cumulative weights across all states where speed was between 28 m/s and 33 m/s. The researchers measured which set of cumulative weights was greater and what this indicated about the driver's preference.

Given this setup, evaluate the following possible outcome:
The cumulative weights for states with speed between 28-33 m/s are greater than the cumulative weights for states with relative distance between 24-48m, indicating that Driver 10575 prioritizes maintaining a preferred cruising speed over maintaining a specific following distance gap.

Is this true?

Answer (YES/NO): NO